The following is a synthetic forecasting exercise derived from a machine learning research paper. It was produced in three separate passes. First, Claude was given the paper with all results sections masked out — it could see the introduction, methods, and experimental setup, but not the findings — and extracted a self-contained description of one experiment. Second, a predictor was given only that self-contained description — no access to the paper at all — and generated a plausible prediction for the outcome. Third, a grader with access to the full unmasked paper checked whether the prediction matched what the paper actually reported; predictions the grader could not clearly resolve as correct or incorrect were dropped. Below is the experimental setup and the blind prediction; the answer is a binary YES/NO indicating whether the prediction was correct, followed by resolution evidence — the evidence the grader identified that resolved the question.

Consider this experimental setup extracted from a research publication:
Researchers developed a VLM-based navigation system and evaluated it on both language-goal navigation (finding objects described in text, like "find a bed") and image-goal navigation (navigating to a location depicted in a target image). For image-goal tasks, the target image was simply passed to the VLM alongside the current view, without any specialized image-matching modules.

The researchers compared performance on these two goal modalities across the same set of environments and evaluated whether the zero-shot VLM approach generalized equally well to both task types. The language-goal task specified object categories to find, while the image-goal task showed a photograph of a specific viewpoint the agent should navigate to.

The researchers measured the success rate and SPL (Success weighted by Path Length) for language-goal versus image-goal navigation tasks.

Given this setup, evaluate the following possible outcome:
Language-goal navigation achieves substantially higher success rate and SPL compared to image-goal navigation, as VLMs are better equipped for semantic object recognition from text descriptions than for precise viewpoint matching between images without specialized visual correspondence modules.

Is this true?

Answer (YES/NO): YES